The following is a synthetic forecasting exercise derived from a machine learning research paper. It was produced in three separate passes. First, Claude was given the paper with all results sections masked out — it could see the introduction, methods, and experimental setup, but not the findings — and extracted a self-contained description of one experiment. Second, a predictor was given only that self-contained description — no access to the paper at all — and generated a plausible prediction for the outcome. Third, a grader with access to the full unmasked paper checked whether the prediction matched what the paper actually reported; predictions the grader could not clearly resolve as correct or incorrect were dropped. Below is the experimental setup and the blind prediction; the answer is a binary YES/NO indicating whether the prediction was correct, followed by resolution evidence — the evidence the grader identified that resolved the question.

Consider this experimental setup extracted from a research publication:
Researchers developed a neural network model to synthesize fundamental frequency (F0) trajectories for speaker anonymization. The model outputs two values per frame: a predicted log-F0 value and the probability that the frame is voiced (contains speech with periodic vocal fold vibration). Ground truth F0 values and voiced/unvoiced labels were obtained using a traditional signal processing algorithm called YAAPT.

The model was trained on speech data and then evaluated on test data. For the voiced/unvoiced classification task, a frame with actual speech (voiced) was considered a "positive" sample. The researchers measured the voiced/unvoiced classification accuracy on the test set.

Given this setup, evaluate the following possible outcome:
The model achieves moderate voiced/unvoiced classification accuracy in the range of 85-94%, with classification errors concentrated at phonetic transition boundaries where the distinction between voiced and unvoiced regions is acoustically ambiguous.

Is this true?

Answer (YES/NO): YES